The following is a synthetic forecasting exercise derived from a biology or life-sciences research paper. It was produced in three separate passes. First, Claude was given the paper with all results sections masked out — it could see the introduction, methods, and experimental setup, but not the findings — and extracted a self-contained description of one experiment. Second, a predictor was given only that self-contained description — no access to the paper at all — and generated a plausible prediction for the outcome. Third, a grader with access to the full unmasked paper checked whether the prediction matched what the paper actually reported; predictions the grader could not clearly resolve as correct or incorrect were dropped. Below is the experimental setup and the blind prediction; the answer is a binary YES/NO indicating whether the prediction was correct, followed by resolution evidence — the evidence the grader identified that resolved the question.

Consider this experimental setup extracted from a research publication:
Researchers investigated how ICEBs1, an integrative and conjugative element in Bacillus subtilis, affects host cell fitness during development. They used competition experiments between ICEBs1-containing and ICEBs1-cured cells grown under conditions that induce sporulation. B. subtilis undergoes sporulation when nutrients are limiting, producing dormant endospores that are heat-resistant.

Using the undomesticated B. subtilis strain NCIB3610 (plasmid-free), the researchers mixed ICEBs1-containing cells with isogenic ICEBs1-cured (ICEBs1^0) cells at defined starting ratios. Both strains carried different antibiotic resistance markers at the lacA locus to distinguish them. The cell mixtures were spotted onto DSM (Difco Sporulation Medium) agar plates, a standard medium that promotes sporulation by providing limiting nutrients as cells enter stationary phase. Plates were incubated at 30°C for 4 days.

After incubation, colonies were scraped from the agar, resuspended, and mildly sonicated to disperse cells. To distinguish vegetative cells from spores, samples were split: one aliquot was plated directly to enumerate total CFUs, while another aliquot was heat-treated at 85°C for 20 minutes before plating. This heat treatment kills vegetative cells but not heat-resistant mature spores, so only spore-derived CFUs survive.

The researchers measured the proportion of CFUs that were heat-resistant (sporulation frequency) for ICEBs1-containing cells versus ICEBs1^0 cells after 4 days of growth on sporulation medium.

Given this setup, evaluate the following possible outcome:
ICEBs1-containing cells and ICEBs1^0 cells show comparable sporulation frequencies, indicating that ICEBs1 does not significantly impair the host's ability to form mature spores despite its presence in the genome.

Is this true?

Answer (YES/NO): NO